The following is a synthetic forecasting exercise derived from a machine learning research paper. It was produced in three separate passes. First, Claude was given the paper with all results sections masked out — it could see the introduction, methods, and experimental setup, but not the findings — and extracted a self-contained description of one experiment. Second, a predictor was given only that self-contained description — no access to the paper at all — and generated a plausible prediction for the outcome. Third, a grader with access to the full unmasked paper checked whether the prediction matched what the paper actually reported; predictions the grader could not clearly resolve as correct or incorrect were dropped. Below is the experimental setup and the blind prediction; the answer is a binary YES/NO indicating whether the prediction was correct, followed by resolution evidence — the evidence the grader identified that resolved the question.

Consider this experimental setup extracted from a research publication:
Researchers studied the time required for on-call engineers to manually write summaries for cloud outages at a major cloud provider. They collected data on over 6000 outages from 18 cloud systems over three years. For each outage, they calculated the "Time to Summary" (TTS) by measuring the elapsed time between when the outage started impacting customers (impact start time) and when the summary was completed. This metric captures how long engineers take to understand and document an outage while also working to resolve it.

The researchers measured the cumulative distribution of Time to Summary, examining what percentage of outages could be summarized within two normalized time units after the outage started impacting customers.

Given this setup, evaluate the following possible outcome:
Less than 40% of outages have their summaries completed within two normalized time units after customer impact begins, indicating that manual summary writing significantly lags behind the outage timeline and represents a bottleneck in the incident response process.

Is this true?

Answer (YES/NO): NO